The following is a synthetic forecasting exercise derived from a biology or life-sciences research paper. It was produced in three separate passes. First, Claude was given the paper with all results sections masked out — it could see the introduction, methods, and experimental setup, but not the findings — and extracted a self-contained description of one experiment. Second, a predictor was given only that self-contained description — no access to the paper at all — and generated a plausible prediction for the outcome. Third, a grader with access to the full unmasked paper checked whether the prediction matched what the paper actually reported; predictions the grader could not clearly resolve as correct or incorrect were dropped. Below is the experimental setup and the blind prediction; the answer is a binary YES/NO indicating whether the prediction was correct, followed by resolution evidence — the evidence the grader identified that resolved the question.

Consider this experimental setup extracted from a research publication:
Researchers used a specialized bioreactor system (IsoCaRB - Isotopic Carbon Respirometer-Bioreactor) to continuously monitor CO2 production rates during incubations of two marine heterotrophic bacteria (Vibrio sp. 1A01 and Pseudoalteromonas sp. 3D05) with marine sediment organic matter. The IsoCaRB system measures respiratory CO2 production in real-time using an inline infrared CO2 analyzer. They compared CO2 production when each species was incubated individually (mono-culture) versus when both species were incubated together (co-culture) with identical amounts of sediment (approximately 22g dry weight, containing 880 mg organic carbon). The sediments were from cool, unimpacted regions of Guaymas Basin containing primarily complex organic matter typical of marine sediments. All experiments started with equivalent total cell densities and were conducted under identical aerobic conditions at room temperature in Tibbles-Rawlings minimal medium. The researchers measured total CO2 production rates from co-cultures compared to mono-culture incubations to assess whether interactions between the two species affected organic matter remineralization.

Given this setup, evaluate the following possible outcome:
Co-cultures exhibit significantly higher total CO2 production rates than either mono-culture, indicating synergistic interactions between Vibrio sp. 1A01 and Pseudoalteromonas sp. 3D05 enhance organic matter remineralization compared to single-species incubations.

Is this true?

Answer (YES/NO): YES